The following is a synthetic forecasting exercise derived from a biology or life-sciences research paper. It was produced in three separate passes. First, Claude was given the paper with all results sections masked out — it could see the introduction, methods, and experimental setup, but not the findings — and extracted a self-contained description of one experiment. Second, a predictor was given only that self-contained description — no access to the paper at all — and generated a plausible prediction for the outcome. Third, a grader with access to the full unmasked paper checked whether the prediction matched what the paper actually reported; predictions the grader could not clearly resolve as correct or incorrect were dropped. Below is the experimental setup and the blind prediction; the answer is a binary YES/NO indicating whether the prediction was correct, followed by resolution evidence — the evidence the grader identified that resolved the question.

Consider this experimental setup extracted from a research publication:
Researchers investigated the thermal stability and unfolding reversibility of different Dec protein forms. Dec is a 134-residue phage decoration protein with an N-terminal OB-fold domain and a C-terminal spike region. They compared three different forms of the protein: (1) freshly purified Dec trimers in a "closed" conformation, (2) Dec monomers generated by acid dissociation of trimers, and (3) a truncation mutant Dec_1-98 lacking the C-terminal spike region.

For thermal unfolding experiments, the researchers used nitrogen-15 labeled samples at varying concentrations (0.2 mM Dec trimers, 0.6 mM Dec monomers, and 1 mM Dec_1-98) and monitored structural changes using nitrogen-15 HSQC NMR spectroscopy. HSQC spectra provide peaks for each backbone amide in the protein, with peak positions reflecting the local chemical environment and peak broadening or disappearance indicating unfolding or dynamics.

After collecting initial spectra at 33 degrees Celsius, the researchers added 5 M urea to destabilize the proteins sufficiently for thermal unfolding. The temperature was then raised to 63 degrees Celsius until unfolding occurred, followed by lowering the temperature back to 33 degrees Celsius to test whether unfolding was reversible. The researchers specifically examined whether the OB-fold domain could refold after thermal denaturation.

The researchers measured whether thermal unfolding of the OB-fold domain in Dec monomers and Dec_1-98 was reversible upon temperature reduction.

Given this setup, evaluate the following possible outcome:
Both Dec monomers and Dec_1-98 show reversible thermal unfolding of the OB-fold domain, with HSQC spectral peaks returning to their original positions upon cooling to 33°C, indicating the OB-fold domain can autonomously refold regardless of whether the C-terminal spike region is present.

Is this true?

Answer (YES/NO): YES